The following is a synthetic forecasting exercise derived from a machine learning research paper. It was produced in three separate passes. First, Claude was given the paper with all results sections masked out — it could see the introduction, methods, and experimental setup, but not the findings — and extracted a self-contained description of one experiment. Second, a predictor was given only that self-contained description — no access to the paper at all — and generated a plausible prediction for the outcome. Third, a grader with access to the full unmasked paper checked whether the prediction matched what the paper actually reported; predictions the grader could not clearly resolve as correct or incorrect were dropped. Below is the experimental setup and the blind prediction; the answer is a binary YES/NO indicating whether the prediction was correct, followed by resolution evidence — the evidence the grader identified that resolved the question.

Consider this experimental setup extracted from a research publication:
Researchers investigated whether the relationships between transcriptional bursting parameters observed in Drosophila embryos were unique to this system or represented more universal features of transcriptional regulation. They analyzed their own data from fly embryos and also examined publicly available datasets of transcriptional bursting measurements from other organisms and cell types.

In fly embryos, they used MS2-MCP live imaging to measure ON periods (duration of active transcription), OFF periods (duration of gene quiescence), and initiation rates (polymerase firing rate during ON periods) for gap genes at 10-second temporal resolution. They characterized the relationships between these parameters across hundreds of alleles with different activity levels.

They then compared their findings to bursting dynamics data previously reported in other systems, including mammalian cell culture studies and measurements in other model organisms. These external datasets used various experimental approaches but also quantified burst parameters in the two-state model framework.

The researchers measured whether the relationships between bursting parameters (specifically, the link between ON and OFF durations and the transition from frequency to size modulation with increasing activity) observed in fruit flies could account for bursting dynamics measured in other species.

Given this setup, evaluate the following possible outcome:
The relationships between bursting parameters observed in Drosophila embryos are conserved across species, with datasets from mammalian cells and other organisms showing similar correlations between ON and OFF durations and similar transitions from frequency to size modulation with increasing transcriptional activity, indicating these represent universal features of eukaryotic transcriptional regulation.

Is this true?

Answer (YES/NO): YES